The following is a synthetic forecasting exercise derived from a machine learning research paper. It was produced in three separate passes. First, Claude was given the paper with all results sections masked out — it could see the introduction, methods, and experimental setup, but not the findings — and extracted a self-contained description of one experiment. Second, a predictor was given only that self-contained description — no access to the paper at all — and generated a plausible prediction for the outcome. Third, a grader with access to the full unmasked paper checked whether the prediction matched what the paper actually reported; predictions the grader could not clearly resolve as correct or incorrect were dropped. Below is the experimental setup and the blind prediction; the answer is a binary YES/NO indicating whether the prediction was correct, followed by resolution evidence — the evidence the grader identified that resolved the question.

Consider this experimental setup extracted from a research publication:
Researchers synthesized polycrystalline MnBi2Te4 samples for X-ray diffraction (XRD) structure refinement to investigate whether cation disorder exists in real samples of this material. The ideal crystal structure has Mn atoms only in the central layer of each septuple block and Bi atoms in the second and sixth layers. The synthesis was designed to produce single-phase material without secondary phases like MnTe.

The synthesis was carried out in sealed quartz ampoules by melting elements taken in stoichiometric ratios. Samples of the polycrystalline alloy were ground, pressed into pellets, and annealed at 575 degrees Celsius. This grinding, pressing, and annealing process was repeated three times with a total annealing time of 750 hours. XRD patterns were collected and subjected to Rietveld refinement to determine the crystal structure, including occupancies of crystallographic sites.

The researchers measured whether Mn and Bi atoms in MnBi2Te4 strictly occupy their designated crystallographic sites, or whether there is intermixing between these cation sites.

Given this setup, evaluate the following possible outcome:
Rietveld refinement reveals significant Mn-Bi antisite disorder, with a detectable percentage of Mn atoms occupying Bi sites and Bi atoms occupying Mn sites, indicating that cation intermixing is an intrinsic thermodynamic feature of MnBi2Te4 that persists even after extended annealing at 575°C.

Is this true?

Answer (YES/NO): YES